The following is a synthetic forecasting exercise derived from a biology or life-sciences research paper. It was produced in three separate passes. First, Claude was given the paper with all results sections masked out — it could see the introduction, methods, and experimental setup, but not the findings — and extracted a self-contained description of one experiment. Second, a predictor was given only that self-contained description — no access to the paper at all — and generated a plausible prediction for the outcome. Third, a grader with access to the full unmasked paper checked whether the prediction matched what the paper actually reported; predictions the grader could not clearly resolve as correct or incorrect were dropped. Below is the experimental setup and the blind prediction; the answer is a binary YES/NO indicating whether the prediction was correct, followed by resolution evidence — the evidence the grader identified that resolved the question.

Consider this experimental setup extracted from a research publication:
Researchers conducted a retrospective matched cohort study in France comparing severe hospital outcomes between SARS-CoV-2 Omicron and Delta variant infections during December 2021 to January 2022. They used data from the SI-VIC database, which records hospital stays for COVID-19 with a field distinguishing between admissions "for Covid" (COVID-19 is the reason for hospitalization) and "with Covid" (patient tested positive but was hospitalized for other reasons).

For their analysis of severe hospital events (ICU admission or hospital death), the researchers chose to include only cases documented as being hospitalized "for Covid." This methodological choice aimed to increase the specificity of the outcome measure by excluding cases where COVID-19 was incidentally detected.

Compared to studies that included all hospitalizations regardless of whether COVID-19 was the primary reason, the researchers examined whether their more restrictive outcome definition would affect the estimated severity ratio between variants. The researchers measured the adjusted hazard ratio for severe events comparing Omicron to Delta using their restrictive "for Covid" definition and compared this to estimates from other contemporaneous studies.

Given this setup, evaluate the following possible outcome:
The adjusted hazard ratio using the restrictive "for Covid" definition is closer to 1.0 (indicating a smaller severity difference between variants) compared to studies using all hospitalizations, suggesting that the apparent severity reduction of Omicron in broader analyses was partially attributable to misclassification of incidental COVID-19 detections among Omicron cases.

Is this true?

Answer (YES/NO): NO